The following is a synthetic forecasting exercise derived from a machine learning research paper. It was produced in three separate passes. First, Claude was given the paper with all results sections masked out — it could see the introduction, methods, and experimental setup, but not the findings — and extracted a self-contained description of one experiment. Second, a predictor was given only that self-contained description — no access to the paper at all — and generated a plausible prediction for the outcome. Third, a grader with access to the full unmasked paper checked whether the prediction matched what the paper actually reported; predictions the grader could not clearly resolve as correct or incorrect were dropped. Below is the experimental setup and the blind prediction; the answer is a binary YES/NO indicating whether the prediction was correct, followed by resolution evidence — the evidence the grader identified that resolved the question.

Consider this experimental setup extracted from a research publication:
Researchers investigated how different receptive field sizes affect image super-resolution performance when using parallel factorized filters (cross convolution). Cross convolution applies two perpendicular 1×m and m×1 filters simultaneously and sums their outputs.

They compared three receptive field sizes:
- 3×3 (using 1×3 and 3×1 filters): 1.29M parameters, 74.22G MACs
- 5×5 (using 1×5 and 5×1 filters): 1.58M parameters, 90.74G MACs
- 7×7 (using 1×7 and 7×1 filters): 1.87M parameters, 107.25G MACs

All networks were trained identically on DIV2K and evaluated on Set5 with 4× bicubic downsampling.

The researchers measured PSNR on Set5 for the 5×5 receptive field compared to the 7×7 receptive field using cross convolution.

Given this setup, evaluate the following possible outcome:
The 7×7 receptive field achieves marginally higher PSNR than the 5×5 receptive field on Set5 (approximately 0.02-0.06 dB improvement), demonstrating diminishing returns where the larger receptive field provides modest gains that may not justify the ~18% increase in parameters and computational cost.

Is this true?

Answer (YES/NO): NO